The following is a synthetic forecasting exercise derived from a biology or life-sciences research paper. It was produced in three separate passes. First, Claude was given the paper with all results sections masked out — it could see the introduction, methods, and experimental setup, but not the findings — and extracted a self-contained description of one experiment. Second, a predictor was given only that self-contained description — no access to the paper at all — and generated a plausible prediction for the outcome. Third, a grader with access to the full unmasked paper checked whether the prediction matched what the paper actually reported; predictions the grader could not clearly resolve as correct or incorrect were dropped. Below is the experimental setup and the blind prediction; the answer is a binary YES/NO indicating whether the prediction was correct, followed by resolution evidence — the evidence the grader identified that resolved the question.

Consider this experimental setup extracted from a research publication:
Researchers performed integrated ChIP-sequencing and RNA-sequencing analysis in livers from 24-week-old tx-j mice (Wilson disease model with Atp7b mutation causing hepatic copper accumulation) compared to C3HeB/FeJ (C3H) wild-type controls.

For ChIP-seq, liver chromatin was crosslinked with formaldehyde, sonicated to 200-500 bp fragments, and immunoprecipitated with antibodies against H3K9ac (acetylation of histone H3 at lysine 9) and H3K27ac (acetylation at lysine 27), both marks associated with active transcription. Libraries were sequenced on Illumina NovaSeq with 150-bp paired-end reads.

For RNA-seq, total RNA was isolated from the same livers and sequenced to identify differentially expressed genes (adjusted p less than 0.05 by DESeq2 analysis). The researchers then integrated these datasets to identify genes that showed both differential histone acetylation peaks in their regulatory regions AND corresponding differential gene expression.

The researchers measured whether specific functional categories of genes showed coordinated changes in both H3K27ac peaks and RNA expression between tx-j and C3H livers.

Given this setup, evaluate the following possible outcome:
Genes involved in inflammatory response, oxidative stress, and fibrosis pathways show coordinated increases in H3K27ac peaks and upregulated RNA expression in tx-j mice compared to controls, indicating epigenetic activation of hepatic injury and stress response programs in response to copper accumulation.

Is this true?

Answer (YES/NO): NO